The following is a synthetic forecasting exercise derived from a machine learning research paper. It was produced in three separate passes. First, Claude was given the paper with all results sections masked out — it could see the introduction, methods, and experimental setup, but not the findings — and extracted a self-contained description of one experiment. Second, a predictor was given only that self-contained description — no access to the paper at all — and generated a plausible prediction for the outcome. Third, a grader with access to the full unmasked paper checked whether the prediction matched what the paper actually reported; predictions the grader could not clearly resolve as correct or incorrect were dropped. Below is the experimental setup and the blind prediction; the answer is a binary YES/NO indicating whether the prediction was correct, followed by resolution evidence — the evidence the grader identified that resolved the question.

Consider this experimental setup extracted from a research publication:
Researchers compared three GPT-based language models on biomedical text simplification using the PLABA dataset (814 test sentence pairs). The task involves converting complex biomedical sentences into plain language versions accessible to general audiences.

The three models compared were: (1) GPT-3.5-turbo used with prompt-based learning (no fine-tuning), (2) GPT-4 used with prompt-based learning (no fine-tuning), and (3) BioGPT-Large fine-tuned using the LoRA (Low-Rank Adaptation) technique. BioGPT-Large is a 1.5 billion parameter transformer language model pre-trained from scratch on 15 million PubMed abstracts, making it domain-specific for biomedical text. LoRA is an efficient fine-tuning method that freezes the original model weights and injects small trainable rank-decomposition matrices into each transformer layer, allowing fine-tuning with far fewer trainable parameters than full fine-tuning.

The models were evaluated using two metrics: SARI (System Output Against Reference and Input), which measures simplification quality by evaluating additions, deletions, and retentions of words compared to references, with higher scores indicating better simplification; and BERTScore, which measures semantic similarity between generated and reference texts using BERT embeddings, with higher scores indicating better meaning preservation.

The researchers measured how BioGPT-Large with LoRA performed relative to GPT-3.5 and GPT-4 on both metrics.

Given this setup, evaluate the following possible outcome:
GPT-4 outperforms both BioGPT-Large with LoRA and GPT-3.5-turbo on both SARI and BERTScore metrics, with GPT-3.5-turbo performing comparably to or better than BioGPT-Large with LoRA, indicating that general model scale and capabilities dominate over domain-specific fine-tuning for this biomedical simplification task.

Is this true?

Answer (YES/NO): NO